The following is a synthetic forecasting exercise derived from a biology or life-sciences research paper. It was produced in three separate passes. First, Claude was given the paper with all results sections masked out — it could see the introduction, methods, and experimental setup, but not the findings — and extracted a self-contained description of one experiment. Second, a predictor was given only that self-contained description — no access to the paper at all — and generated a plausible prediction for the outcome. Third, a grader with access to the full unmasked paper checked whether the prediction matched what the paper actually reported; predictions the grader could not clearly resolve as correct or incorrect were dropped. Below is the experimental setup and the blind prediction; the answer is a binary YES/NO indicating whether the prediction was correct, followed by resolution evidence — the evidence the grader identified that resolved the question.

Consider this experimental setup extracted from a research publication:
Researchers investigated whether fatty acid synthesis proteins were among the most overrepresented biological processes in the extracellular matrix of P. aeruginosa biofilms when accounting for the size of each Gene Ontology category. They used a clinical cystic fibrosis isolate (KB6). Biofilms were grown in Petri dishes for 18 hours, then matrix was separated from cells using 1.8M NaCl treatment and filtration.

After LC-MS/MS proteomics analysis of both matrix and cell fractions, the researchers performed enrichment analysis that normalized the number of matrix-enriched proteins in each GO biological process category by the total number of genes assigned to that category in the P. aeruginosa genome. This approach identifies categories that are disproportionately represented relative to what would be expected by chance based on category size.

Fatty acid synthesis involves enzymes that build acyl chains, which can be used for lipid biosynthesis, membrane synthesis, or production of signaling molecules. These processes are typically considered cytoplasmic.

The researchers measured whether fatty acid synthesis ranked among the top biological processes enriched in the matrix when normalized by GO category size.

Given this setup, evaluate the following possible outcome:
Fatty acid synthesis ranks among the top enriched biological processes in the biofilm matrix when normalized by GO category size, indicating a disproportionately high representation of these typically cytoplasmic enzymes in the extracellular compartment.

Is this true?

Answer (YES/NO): YES